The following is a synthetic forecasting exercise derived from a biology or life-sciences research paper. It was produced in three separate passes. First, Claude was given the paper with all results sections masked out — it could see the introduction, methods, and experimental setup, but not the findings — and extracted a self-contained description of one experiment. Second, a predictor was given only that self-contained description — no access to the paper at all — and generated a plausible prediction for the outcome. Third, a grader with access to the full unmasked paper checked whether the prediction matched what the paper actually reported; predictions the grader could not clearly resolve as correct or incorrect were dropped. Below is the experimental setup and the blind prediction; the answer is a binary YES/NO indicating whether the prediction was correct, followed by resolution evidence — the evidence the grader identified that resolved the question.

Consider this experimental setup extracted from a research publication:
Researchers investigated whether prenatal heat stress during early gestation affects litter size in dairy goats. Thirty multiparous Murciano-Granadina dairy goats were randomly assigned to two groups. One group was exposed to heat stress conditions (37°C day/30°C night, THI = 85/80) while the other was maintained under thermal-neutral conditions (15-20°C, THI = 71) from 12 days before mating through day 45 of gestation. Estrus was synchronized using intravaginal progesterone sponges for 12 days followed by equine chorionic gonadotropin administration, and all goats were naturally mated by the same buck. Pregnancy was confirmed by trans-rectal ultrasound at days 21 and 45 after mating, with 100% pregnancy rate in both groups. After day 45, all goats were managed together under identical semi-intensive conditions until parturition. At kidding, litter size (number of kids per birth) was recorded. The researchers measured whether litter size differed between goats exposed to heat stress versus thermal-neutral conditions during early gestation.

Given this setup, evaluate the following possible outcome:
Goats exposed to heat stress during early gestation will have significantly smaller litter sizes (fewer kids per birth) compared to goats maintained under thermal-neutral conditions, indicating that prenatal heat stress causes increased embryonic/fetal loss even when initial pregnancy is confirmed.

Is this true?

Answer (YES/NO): NO